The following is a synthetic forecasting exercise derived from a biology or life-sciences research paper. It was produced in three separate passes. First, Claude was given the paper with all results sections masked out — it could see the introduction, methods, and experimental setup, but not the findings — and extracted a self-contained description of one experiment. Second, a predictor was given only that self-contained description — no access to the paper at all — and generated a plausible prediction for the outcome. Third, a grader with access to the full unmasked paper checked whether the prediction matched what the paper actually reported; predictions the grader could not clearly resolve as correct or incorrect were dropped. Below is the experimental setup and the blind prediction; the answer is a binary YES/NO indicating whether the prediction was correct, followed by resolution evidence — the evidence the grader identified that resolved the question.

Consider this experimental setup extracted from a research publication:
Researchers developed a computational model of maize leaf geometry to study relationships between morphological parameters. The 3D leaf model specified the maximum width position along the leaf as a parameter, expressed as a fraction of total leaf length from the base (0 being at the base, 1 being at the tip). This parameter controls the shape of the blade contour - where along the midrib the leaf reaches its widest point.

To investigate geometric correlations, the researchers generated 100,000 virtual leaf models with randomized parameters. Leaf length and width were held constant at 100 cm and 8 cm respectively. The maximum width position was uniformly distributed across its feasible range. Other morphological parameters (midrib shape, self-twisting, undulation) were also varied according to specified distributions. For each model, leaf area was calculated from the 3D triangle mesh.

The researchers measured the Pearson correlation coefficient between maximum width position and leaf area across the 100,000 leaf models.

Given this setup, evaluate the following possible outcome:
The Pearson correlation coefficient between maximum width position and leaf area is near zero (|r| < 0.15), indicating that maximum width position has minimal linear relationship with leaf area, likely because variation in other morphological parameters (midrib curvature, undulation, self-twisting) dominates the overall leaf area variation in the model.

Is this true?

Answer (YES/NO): NO